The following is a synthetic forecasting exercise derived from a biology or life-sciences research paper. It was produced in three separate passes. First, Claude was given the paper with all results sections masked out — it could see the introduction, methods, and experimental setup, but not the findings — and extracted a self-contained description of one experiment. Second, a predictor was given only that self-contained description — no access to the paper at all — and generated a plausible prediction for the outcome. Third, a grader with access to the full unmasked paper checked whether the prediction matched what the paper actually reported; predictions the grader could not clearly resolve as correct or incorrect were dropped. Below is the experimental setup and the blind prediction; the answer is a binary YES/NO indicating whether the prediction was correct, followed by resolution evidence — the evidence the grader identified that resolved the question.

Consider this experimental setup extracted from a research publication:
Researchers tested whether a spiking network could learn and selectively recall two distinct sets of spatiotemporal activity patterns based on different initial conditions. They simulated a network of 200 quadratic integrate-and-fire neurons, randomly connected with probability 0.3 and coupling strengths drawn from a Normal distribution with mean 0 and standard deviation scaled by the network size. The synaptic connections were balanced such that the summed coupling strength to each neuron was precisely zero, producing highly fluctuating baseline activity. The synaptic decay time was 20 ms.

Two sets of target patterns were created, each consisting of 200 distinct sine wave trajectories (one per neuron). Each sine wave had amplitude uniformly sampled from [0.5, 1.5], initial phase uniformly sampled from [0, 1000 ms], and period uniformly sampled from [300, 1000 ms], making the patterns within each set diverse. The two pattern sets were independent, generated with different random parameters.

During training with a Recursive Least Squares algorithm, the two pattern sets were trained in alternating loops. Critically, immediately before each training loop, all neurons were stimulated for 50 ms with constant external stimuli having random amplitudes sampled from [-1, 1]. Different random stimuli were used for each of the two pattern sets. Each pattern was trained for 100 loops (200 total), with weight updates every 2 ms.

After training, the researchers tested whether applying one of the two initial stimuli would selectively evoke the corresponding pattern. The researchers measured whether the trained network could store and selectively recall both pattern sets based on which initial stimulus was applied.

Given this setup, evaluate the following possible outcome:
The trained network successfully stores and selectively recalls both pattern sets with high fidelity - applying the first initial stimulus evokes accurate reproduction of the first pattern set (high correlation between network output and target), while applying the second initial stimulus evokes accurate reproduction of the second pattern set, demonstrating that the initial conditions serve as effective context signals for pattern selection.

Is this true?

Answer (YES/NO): YES